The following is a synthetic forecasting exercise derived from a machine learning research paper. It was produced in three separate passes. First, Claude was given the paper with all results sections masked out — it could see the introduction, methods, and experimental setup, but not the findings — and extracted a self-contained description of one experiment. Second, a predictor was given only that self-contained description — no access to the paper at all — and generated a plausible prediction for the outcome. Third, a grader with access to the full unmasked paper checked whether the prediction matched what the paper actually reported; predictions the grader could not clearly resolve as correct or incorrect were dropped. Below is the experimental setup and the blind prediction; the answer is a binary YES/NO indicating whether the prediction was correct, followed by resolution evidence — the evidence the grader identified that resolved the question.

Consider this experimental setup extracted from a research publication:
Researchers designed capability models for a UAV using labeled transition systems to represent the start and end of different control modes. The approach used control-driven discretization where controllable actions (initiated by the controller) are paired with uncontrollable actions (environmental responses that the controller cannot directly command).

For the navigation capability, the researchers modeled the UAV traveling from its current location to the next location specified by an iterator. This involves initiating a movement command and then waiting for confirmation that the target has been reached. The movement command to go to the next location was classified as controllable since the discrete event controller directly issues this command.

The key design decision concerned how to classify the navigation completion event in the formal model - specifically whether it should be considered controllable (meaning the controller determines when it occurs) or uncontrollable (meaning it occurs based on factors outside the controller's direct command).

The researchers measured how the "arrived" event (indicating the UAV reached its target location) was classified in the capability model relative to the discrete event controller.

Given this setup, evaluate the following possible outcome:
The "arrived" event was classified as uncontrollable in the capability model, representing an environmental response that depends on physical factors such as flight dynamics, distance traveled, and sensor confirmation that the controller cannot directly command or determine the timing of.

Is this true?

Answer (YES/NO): YES